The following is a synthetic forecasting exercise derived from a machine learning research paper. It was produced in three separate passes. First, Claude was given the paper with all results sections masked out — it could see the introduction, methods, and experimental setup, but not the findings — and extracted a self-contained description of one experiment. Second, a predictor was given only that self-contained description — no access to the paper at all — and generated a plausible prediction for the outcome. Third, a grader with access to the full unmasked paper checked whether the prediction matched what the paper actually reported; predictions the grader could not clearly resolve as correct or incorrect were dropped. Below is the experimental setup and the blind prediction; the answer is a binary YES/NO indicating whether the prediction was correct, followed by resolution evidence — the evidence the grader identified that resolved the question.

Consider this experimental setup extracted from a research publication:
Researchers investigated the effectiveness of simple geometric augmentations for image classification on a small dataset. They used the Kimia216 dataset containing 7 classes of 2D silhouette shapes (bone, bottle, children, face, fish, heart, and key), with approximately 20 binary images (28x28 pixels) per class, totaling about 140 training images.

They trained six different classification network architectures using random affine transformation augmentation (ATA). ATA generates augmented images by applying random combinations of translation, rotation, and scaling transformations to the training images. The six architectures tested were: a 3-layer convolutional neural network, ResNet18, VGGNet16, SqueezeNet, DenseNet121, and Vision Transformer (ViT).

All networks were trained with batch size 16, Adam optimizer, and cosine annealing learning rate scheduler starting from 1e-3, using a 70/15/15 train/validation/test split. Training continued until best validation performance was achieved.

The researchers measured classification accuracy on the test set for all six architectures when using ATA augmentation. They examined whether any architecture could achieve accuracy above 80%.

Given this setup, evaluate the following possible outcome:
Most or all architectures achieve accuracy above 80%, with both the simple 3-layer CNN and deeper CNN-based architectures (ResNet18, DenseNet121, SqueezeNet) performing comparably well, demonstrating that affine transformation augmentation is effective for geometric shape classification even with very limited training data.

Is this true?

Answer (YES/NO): NO